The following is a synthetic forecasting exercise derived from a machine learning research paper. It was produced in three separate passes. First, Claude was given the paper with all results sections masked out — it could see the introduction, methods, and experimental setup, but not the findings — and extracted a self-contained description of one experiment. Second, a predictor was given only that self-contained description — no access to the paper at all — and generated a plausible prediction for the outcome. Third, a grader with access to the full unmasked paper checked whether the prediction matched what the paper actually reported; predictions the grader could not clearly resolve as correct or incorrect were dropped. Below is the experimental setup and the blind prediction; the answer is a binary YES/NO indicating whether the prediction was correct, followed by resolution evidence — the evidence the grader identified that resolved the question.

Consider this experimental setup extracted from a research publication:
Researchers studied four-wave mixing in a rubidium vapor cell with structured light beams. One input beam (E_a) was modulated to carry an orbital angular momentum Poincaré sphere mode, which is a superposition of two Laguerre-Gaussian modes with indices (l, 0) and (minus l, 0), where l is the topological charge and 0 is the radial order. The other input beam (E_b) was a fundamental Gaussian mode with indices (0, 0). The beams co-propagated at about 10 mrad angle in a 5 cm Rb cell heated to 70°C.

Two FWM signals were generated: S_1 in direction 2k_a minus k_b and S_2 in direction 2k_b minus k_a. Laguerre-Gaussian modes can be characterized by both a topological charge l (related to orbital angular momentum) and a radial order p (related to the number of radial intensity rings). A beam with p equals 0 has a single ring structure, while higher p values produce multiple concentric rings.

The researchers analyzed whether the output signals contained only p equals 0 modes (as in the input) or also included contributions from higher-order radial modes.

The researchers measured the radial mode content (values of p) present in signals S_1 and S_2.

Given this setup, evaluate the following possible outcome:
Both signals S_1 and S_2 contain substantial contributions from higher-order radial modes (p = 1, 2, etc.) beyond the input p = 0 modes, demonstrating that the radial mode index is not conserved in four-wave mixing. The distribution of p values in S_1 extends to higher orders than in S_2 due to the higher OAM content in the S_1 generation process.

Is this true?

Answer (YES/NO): NO